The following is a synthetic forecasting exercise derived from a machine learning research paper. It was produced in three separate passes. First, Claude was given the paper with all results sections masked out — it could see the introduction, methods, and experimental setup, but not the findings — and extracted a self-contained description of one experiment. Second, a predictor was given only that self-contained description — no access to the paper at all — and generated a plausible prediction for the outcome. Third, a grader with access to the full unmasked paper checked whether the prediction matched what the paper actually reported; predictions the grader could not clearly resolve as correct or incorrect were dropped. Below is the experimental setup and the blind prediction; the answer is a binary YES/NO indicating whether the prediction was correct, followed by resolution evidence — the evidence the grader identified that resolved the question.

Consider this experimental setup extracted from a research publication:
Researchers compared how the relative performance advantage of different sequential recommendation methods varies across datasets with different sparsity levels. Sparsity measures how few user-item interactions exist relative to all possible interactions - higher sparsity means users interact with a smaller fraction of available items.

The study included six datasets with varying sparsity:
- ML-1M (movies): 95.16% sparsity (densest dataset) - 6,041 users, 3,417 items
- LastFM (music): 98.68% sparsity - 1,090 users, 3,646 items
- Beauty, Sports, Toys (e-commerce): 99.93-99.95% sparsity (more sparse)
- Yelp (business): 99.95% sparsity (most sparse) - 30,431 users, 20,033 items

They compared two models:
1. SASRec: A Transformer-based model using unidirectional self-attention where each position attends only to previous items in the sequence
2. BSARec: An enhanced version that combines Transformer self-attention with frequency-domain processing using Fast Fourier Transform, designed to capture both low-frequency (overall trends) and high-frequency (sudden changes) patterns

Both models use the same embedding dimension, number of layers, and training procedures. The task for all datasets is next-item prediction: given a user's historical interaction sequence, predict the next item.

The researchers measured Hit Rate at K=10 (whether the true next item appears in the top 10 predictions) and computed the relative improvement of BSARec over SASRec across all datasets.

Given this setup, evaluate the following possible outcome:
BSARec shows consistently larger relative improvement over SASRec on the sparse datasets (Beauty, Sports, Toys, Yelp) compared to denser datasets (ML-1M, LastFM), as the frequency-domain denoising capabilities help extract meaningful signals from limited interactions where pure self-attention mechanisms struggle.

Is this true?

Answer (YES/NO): YES